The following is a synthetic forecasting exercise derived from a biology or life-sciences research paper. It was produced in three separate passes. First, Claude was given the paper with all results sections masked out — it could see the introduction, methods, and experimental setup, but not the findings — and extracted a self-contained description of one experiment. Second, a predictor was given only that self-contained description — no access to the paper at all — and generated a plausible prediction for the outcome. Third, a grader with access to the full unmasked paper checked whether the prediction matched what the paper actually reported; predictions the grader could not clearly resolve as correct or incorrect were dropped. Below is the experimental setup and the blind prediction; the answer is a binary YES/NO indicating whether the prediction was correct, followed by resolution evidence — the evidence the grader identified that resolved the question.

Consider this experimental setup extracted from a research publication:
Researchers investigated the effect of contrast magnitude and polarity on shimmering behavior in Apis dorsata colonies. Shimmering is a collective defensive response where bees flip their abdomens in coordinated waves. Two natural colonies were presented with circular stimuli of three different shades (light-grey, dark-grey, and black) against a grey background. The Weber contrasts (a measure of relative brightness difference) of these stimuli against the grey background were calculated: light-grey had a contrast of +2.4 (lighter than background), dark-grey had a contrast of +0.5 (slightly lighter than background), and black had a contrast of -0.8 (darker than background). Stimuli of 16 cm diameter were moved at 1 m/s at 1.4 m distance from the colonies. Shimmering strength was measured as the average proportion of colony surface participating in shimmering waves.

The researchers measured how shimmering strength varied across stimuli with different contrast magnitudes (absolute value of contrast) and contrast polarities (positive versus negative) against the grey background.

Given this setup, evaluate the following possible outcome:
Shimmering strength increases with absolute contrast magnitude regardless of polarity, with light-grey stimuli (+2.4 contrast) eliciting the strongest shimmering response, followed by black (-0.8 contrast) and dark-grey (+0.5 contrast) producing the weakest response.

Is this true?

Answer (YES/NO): NO